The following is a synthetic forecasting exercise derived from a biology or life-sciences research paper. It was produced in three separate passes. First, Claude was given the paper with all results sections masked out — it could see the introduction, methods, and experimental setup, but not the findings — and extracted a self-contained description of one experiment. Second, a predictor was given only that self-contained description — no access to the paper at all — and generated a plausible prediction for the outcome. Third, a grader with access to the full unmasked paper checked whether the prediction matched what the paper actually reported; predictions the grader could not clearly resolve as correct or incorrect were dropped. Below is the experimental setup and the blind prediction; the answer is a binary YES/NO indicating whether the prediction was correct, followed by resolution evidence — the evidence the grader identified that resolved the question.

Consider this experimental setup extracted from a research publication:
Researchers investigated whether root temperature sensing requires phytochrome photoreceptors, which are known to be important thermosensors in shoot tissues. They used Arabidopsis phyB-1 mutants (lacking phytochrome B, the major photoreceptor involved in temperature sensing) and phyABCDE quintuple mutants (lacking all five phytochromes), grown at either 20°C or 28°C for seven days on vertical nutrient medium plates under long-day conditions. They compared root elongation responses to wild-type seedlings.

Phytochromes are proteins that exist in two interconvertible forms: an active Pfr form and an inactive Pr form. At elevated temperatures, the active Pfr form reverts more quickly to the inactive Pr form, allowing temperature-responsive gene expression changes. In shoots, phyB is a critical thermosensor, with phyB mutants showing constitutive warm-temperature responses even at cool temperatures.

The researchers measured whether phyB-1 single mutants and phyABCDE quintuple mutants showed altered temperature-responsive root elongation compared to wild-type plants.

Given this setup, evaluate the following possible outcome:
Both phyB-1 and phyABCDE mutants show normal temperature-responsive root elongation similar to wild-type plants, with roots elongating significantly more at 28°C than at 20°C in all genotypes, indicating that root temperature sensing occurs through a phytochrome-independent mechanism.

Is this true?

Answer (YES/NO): YES